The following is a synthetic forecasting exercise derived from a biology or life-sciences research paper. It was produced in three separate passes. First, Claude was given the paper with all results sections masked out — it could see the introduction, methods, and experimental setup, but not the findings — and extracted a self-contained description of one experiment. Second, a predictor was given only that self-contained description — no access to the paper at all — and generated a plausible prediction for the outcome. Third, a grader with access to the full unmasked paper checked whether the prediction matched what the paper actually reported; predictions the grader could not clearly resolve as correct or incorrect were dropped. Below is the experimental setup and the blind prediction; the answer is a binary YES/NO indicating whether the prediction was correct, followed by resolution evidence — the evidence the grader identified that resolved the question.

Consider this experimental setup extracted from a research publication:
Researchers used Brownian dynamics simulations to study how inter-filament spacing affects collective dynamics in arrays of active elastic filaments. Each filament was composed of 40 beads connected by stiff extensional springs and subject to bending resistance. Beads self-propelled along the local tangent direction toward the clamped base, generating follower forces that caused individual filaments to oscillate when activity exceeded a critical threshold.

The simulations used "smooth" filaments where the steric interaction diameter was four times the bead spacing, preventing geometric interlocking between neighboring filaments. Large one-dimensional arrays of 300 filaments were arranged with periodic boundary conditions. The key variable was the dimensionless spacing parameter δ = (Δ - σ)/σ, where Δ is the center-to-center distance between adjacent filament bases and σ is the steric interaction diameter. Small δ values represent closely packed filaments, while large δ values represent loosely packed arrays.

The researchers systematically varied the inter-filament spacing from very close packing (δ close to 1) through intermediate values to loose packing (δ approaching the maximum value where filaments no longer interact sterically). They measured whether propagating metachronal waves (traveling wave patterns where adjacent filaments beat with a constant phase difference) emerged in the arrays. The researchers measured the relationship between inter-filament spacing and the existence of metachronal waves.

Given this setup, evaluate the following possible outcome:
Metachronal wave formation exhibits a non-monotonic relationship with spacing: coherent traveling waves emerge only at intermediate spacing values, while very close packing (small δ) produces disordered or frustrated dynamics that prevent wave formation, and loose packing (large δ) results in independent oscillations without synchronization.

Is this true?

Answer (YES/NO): NO